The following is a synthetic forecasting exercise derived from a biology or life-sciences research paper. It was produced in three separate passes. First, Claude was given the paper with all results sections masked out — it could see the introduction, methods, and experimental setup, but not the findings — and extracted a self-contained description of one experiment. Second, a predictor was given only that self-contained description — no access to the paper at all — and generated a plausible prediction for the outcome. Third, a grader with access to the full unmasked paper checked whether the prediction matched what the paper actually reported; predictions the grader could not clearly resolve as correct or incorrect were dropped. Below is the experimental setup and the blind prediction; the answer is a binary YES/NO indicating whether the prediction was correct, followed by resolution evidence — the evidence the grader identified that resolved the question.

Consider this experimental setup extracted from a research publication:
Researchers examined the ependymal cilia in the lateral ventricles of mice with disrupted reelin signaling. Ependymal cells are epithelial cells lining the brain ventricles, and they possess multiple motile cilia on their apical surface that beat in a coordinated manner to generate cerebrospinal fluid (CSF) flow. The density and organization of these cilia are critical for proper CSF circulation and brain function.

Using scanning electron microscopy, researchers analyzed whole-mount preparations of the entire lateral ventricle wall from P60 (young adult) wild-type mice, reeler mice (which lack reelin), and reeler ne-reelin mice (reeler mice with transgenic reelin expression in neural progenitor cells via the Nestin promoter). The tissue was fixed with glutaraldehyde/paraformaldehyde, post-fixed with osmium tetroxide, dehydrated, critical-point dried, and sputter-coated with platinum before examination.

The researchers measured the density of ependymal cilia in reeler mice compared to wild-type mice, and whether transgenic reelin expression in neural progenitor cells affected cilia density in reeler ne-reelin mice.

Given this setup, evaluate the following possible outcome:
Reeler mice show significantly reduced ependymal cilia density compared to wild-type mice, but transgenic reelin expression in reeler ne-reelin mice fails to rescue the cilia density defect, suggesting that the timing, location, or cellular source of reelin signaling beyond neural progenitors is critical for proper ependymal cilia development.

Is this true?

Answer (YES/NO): NO